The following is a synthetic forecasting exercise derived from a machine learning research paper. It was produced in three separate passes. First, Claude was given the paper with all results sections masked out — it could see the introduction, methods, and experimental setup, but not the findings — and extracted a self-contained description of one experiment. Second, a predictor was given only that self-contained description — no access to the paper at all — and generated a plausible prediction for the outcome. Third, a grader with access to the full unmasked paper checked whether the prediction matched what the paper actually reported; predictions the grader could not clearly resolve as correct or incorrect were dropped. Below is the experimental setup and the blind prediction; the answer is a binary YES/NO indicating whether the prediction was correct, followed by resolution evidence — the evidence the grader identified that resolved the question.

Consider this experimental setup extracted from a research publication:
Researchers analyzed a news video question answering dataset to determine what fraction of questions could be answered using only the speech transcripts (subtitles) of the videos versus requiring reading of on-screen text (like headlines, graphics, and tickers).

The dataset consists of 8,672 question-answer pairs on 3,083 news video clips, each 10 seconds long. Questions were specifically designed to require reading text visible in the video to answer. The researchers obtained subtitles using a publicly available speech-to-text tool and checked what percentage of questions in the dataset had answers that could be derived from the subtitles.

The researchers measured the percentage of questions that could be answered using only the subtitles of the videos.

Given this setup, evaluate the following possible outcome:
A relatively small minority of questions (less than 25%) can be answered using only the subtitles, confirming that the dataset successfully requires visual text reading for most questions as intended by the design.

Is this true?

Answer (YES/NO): YES